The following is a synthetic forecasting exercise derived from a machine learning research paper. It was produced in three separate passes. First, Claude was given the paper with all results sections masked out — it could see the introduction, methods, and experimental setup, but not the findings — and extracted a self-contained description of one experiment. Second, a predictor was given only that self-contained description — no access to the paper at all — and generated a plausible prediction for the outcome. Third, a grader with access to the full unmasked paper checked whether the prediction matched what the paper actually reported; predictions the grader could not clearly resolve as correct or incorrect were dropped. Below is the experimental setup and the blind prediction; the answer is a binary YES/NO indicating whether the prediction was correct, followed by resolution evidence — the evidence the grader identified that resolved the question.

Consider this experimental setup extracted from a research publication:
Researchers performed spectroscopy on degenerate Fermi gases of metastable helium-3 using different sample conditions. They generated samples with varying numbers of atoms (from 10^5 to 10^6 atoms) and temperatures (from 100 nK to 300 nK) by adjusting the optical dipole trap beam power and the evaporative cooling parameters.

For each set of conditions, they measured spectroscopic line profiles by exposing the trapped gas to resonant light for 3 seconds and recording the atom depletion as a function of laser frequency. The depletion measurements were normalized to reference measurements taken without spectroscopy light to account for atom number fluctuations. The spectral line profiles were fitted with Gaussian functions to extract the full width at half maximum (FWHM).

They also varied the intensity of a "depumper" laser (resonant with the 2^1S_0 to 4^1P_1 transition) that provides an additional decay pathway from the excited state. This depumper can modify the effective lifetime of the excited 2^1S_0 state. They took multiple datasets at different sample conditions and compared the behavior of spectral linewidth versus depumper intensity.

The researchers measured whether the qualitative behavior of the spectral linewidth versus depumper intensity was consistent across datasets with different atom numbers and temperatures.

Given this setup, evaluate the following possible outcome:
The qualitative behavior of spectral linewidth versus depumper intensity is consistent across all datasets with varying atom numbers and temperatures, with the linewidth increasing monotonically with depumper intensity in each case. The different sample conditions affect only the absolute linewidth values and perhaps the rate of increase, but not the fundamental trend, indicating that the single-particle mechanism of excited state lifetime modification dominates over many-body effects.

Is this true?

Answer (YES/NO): NO